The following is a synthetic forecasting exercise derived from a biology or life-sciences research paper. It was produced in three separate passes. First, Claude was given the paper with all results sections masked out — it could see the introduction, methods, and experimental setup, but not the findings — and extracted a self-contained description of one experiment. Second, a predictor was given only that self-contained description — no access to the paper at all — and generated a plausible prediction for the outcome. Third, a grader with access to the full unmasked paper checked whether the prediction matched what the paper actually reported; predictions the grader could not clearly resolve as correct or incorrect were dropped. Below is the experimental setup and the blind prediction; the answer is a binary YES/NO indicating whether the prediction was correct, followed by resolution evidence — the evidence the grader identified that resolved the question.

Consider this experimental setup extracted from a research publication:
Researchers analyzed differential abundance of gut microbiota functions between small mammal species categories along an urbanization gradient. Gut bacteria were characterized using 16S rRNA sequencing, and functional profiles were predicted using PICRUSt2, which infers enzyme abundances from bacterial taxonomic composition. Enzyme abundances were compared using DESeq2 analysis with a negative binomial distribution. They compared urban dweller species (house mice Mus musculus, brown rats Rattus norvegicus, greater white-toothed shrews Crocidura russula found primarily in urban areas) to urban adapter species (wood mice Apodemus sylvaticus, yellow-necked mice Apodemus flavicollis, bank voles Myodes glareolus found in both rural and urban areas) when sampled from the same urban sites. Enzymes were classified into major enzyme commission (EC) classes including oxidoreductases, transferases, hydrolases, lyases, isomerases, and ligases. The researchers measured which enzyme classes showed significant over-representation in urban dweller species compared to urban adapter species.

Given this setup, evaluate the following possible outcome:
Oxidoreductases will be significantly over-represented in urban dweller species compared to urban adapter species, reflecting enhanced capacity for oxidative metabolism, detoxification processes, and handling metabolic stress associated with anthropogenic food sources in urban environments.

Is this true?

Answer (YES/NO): NO